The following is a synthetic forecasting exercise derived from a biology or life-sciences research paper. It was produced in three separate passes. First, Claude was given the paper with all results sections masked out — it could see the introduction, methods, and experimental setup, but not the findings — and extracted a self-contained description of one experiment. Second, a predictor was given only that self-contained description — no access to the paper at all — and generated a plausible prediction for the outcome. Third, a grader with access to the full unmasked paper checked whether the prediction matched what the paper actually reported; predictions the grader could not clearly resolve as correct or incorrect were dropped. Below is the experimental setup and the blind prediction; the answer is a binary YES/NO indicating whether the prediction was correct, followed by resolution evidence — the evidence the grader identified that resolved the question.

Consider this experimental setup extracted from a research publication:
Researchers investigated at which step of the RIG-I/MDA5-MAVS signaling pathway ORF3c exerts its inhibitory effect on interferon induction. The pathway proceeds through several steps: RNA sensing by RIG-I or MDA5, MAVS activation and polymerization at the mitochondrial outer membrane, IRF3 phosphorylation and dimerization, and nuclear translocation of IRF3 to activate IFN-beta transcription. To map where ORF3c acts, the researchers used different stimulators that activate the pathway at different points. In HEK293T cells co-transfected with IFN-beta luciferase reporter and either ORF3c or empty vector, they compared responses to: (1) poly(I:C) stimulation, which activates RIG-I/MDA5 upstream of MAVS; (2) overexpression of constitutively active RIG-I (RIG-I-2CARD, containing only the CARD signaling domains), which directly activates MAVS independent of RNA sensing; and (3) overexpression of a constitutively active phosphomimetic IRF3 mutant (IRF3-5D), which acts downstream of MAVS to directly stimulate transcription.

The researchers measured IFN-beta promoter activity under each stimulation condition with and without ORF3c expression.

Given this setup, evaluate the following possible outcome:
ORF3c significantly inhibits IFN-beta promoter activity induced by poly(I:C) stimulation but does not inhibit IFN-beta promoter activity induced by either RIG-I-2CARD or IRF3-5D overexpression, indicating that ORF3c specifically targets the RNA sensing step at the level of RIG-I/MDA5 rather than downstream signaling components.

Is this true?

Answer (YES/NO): NO